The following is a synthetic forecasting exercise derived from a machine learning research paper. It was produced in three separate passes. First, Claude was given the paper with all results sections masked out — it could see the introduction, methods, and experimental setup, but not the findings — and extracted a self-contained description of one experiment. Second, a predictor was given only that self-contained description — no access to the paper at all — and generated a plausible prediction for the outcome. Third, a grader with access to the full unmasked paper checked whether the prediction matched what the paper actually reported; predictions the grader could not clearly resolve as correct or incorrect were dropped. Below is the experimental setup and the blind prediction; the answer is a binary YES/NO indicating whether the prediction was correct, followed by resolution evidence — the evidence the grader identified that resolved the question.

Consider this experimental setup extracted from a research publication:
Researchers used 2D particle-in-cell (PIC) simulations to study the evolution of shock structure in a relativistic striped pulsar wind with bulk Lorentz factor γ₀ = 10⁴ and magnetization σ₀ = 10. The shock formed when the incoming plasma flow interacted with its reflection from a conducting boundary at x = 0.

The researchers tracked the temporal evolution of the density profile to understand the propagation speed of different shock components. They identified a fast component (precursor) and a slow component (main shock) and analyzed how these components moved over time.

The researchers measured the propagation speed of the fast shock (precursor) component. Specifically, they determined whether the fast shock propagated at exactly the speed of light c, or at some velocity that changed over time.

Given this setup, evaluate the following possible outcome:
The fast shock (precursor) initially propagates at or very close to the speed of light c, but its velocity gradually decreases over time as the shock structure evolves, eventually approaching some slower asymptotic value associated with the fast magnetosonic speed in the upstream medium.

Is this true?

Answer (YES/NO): NO